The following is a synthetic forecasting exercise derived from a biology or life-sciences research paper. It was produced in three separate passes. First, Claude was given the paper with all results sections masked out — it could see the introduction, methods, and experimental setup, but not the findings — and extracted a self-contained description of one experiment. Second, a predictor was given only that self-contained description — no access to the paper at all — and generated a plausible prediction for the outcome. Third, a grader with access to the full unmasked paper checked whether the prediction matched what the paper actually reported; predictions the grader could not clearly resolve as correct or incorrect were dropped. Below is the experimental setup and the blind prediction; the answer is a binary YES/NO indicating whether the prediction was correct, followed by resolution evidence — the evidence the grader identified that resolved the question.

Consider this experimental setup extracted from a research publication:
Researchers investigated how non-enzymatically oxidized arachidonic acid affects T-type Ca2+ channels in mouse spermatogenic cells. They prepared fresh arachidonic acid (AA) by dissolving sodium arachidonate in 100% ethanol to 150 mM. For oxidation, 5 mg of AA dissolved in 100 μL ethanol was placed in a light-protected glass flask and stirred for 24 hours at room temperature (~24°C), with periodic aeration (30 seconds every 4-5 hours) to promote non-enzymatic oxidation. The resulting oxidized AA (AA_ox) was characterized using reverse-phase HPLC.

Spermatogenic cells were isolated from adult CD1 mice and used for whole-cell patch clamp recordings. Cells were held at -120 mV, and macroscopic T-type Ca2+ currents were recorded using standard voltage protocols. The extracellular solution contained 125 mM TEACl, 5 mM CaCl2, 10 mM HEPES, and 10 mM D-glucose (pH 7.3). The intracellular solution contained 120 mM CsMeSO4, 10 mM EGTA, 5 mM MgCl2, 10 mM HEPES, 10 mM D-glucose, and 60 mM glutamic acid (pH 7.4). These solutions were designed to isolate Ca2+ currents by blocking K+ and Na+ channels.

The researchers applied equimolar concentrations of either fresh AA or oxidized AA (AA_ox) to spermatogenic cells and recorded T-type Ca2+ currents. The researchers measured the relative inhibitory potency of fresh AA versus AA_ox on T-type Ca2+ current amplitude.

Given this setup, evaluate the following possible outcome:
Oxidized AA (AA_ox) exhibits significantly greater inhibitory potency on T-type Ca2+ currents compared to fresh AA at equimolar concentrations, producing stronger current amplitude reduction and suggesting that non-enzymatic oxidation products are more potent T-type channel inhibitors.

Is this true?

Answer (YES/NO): YES